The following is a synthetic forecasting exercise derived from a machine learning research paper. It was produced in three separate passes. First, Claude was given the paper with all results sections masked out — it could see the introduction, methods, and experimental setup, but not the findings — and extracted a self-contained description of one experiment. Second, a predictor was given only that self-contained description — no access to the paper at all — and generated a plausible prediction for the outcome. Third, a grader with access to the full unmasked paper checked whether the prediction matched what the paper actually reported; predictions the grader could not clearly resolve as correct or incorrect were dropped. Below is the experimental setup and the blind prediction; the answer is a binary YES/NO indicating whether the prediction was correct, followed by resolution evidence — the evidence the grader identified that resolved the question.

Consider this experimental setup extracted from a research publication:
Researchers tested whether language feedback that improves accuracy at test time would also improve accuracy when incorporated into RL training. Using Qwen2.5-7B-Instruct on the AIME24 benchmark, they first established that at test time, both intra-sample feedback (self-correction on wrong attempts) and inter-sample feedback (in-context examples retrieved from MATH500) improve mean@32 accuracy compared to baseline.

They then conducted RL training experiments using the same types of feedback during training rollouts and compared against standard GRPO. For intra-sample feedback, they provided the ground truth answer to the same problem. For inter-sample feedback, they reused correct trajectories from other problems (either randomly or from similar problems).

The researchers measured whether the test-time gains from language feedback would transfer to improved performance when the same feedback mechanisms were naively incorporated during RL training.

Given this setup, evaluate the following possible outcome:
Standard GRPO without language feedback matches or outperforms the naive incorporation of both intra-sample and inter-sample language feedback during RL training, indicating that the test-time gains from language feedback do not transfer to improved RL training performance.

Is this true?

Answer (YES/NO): YES